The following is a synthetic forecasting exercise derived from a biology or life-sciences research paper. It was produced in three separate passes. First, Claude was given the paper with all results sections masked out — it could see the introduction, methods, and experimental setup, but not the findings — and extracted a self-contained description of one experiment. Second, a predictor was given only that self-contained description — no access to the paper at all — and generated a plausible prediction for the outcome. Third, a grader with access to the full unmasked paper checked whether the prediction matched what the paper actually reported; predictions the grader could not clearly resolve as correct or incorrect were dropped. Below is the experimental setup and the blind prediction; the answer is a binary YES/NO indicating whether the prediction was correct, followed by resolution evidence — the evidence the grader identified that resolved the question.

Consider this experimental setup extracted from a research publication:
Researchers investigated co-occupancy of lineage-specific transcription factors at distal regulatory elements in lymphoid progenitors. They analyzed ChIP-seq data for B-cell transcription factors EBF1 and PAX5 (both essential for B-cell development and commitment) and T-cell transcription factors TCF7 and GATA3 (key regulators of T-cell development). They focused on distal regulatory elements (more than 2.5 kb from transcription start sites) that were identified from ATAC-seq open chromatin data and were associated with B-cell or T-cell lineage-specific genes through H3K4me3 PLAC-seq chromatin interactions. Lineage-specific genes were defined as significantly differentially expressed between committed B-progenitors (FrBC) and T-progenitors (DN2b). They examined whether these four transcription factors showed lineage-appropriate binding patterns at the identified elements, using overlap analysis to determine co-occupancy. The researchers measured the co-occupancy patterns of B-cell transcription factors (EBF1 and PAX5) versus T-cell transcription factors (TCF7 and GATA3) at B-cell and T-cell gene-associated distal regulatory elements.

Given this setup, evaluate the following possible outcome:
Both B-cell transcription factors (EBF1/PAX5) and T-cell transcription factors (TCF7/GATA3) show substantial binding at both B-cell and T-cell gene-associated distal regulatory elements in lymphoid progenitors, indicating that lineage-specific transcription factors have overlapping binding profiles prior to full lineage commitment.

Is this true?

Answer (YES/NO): NO